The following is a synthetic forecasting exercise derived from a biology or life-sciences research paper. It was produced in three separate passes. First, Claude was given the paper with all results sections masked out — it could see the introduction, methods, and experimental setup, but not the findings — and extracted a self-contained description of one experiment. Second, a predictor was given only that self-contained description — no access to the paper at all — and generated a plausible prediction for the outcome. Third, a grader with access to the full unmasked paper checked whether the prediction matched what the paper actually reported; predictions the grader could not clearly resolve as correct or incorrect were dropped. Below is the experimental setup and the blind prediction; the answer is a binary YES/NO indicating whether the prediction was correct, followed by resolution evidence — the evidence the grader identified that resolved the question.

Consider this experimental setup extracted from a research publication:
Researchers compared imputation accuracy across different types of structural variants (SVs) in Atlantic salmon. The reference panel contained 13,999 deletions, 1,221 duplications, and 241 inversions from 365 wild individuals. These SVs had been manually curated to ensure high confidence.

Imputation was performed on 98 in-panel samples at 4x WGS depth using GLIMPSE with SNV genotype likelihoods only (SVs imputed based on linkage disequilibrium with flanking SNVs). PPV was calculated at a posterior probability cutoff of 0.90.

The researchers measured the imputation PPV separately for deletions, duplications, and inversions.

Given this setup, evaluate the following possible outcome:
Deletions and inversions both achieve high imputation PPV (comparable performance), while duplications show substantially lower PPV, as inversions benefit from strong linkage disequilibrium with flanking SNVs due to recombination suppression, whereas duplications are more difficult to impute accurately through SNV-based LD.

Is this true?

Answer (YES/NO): NO